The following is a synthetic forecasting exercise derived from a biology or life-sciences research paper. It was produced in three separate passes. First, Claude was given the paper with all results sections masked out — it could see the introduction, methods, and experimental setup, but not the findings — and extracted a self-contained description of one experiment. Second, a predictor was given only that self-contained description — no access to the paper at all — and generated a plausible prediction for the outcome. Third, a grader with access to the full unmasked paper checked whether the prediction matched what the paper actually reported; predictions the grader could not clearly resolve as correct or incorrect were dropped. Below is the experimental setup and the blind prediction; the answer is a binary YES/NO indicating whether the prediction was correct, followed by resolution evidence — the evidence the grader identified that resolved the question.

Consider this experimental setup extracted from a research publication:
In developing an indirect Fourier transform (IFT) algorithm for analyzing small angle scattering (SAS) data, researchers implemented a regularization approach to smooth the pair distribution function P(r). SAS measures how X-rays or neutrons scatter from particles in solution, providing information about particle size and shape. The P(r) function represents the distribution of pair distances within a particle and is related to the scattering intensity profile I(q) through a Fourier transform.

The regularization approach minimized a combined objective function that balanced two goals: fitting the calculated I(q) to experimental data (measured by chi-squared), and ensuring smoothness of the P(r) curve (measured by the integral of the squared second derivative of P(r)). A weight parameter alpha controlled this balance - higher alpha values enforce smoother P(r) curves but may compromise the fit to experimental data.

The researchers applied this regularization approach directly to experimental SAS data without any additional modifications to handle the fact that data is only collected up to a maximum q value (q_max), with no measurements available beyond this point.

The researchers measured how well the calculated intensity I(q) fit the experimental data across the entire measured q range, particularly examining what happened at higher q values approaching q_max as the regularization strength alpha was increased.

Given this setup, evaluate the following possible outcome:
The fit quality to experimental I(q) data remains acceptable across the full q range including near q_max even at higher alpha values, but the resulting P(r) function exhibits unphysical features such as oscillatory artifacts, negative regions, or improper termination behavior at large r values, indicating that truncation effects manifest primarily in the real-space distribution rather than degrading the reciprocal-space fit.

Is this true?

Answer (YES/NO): NO